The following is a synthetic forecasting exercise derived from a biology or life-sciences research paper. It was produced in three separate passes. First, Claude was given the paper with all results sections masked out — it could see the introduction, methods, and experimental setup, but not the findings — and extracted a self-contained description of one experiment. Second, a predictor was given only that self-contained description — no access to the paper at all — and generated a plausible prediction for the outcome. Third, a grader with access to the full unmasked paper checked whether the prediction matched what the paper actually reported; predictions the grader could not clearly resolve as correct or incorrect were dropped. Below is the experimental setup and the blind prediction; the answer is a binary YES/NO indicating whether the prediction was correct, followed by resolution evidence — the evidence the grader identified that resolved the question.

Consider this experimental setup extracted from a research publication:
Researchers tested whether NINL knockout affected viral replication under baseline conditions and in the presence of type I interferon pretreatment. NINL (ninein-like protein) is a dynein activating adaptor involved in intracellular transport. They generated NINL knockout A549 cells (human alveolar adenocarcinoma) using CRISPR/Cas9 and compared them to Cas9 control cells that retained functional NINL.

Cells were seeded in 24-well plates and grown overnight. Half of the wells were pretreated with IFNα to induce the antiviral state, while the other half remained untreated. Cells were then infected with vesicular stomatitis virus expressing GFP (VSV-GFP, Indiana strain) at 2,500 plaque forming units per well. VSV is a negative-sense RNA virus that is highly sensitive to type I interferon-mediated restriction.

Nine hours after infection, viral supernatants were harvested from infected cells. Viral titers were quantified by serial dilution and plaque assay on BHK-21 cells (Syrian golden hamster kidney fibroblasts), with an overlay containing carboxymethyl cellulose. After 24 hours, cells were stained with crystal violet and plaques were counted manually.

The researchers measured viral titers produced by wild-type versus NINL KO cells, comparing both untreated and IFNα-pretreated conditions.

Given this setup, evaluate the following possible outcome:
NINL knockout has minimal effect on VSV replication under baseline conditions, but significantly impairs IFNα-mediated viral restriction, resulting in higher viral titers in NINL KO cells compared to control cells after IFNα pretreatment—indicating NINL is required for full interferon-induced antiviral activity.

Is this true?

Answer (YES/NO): NO